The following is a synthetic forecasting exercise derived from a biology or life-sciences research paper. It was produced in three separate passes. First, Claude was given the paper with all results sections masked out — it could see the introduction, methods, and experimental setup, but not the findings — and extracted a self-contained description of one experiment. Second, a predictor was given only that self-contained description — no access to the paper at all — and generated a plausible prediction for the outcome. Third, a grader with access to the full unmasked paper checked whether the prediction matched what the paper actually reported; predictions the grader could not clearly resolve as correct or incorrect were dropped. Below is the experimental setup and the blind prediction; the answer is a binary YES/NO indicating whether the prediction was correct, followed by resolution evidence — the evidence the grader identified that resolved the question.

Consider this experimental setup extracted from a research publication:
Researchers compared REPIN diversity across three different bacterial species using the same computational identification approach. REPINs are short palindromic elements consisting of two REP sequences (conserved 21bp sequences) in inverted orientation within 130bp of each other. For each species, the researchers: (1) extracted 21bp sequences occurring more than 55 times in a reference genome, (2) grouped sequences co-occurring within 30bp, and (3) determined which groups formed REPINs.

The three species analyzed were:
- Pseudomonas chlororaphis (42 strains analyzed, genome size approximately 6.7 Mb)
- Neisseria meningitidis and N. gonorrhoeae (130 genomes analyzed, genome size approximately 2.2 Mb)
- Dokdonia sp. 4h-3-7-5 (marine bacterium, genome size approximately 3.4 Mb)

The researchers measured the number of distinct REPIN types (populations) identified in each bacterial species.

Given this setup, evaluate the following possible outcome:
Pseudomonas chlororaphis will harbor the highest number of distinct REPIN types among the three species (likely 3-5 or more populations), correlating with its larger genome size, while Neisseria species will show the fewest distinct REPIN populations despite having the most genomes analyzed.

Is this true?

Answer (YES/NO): YES